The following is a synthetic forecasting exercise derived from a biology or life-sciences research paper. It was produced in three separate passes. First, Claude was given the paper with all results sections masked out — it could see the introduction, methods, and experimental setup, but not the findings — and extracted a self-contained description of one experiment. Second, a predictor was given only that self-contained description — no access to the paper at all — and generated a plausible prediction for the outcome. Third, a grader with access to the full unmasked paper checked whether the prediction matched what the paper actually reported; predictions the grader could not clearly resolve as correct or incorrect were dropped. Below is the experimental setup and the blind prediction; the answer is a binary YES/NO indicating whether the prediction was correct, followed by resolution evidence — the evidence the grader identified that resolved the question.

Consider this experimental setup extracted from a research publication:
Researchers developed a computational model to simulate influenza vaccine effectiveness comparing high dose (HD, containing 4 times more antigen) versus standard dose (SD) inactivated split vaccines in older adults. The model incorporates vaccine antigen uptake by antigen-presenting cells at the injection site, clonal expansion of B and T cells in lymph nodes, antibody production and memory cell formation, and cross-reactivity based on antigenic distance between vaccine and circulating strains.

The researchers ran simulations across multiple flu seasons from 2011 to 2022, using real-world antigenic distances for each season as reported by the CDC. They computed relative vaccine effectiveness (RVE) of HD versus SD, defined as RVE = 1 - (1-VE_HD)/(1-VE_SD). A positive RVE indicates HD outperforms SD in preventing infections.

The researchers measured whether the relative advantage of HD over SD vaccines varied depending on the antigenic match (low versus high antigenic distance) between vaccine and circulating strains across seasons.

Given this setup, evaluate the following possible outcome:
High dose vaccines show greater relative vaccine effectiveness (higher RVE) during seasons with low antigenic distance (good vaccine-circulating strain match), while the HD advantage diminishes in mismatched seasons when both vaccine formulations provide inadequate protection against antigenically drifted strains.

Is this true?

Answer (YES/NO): YES